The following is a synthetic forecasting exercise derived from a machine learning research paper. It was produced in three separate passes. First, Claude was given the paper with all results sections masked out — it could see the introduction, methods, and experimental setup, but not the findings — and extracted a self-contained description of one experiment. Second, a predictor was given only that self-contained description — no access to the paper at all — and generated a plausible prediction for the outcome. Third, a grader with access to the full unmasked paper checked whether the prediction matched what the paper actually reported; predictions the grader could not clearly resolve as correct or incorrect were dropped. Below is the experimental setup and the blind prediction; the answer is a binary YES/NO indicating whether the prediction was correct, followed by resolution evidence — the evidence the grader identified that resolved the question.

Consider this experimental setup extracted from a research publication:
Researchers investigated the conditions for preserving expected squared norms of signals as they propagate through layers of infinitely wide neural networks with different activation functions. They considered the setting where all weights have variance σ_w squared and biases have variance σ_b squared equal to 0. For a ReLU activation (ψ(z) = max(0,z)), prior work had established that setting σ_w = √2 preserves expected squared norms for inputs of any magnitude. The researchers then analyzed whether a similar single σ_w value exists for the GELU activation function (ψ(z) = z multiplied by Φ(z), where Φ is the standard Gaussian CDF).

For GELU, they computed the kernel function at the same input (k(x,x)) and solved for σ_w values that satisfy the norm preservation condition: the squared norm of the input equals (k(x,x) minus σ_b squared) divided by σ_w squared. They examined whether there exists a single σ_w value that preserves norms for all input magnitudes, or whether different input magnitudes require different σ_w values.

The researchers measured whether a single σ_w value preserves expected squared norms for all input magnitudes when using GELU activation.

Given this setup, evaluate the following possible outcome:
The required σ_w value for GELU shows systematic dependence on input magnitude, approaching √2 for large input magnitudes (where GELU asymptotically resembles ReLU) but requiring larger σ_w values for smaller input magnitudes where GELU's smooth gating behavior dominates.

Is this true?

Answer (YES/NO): YES